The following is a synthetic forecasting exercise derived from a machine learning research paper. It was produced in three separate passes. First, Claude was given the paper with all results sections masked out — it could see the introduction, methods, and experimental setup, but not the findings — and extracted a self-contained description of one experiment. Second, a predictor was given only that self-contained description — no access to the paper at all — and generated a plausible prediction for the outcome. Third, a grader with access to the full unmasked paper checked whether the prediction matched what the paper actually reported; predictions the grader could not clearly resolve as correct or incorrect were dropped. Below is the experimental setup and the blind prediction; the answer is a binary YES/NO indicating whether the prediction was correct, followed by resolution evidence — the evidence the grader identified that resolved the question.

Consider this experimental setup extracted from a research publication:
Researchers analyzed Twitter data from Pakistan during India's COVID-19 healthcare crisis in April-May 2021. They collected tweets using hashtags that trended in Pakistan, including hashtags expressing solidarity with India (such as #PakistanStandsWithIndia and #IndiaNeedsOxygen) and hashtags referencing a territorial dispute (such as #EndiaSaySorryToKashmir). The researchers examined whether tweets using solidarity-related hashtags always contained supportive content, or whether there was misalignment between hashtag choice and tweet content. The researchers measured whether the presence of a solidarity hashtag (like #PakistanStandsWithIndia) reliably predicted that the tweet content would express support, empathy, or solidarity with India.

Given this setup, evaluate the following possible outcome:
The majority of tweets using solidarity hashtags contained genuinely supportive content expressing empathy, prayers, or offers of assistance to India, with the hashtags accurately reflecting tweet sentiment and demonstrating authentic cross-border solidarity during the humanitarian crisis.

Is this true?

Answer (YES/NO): NO